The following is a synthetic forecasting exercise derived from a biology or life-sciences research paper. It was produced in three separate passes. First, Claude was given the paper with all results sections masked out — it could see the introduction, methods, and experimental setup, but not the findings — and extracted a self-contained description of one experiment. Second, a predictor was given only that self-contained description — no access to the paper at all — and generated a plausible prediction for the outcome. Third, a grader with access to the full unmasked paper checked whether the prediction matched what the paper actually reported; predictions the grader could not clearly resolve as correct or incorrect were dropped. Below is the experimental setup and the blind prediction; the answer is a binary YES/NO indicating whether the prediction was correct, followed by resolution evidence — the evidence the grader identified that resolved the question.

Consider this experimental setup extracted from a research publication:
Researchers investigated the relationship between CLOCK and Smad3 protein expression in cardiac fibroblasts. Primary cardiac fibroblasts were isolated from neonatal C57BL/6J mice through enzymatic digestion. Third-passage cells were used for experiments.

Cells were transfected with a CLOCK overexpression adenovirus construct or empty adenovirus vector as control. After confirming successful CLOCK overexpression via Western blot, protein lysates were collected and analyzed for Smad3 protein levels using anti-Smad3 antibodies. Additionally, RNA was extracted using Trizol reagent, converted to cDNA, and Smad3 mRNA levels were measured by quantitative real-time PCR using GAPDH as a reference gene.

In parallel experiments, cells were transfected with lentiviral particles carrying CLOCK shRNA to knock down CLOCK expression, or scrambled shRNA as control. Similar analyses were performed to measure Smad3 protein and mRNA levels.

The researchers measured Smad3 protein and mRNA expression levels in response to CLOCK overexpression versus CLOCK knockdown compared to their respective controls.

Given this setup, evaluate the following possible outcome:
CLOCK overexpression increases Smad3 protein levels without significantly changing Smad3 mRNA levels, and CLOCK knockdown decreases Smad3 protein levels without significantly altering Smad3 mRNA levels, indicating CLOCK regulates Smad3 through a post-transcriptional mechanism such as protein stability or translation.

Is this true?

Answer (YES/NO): NO